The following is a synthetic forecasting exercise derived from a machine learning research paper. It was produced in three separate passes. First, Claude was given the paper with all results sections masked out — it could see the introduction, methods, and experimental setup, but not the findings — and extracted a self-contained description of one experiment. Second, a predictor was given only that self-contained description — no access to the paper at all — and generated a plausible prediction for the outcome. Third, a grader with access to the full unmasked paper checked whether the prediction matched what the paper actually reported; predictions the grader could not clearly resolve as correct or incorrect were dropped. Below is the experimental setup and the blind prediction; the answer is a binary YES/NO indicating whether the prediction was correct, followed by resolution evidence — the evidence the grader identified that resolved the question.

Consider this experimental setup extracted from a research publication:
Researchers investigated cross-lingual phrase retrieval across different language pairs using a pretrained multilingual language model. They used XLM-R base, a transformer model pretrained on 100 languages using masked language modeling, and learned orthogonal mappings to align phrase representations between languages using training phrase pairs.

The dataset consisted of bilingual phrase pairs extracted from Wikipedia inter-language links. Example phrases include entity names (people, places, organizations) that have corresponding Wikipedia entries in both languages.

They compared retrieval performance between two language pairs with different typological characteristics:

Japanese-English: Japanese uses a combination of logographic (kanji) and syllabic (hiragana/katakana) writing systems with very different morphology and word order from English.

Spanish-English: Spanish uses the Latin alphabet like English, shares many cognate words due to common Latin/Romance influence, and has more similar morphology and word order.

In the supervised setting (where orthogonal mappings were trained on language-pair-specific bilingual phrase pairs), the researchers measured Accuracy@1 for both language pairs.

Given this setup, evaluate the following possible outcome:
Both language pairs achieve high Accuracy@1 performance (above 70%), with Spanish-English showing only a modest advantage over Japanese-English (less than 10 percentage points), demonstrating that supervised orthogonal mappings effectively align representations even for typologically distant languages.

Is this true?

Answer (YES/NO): NO